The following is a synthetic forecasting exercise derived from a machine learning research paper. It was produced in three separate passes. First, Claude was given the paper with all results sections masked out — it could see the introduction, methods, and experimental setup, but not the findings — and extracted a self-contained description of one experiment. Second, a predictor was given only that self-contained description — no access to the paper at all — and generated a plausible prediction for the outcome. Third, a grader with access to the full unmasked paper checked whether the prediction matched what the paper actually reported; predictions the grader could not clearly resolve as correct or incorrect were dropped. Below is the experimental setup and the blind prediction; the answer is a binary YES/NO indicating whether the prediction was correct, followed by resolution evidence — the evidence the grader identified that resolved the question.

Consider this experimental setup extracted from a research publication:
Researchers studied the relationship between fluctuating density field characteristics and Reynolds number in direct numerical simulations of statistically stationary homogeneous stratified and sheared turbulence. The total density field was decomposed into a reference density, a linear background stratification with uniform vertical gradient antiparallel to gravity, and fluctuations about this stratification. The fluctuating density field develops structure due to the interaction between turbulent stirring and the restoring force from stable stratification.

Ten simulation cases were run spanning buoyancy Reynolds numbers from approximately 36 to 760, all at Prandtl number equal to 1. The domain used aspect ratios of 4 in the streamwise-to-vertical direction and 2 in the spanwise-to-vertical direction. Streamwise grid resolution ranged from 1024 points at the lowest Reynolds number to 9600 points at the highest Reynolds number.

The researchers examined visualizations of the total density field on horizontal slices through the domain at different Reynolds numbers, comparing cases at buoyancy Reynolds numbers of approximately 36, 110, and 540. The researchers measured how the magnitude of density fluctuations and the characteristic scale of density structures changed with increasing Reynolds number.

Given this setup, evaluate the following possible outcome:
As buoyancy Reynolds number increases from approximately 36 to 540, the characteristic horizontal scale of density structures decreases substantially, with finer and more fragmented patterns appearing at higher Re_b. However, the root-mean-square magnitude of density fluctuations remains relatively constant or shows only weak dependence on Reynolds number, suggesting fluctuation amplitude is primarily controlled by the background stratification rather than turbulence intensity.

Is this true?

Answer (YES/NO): NO